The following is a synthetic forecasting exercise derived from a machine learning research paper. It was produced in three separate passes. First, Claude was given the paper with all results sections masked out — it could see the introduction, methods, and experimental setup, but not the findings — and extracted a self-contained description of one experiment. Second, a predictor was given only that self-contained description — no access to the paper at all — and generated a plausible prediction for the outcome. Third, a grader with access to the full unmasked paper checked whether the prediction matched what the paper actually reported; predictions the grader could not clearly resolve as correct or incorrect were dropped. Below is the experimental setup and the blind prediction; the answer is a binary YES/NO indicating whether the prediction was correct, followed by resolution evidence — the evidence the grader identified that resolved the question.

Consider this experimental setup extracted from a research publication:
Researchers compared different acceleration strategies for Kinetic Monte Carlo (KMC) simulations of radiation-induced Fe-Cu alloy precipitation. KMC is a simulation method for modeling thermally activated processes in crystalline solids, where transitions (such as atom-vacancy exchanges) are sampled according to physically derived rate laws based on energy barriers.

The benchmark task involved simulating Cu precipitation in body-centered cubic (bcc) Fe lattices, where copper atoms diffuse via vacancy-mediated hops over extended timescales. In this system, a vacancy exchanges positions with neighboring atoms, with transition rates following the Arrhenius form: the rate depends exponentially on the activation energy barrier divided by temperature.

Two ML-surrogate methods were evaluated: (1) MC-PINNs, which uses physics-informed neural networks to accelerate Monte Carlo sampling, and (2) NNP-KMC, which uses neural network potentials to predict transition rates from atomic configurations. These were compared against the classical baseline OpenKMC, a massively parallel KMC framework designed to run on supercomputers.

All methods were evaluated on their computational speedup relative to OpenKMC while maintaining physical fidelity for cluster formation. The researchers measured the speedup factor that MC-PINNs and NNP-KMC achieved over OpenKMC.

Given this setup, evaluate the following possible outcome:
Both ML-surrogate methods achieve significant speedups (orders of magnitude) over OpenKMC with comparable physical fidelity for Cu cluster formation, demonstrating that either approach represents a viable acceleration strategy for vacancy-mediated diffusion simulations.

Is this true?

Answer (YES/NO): NO